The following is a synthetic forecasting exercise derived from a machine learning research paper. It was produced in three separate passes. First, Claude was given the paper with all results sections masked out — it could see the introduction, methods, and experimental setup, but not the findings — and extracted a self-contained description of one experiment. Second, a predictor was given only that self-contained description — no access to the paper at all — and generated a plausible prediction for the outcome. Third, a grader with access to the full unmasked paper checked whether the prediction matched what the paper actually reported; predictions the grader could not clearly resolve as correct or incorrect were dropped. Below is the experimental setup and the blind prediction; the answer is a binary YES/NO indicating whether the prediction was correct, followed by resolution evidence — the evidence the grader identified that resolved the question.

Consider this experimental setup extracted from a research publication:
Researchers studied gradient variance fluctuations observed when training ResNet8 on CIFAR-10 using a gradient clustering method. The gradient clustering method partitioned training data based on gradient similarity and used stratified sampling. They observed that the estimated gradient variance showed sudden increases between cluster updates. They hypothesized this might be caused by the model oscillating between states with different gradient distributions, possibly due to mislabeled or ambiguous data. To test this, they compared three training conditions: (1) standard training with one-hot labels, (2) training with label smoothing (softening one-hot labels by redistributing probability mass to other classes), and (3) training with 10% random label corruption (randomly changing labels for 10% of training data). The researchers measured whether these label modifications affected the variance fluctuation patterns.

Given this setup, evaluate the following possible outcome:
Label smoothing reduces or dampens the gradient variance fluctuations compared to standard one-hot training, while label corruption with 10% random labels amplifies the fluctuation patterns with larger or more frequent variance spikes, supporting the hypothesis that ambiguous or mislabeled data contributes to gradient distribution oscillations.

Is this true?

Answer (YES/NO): NO